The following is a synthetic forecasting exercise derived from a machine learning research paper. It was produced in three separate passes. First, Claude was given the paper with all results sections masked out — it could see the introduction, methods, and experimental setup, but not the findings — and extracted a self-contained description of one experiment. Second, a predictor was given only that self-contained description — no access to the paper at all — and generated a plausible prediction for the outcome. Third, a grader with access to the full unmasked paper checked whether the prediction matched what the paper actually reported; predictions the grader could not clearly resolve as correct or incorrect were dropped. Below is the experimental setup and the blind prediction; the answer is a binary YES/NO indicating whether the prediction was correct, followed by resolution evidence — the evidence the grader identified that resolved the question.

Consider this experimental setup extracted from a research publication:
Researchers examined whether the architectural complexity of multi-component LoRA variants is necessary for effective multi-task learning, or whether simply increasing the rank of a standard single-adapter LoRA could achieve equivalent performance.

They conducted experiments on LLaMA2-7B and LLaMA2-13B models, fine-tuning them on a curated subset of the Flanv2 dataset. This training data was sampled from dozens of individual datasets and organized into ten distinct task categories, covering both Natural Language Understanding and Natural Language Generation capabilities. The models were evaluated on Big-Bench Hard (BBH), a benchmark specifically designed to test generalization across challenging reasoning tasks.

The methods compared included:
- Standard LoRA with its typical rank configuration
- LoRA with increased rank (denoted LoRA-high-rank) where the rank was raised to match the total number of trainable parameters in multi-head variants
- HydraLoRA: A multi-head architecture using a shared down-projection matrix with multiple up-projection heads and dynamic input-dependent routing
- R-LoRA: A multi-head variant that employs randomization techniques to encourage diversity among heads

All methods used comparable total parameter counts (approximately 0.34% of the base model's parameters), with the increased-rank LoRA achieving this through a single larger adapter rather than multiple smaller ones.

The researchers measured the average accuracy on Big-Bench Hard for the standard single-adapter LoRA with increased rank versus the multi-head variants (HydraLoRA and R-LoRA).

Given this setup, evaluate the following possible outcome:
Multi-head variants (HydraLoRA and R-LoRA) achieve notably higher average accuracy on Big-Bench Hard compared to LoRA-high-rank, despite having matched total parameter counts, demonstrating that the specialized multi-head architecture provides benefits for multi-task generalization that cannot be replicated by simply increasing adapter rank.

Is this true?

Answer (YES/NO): NO